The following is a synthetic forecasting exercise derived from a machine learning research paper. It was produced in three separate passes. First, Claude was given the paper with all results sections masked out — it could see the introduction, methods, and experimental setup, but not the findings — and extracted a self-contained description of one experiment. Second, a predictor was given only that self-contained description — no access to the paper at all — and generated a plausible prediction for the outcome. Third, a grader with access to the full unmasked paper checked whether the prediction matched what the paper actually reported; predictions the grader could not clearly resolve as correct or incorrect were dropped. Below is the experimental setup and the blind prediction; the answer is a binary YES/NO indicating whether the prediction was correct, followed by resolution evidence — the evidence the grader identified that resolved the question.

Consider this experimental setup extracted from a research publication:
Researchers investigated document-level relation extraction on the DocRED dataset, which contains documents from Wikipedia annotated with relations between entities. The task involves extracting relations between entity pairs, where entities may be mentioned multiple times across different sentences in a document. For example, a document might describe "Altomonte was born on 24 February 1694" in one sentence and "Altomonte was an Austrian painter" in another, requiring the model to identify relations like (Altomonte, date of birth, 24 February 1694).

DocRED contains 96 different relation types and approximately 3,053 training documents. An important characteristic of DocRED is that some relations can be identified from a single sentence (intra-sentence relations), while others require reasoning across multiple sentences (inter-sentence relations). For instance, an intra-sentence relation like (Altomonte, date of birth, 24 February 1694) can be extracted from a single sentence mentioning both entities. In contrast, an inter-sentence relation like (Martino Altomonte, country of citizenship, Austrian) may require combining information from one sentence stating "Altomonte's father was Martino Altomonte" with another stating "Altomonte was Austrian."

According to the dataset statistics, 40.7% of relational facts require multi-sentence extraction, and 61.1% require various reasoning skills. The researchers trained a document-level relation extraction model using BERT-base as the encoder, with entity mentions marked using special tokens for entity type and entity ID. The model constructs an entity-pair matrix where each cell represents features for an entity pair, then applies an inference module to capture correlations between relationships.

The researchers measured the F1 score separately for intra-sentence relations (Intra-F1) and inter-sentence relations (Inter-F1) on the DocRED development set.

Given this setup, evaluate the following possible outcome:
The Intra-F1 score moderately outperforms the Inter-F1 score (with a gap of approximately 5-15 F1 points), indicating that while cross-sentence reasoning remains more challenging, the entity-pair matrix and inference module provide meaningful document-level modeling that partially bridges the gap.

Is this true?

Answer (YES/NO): YES